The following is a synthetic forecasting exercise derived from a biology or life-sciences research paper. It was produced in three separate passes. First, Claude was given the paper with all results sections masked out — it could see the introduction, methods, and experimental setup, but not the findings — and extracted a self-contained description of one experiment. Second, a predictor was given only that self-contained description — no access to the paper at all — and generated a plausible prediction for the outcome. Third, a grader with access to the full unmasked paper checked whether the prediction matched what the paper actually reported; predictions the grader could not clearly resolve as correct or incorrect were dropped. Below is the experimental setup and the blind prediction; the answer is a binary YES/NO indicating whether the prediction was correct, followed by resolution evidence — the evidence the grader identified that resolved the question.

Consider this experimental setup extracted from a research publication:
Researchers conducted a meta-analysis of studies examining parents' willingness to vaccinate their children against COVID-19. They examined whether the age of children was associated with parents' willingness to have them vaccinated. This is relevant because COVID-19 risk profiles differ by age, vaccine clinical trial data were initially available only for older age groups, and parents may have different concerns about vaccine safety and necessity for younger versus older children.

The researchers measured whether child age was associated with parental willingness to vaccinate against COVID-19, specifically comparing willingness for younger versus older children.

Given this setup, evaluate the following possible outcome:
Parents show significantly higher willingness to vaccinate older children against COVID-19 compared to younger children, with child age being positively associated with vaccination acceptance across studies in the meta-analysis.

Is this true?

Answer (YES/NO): YES